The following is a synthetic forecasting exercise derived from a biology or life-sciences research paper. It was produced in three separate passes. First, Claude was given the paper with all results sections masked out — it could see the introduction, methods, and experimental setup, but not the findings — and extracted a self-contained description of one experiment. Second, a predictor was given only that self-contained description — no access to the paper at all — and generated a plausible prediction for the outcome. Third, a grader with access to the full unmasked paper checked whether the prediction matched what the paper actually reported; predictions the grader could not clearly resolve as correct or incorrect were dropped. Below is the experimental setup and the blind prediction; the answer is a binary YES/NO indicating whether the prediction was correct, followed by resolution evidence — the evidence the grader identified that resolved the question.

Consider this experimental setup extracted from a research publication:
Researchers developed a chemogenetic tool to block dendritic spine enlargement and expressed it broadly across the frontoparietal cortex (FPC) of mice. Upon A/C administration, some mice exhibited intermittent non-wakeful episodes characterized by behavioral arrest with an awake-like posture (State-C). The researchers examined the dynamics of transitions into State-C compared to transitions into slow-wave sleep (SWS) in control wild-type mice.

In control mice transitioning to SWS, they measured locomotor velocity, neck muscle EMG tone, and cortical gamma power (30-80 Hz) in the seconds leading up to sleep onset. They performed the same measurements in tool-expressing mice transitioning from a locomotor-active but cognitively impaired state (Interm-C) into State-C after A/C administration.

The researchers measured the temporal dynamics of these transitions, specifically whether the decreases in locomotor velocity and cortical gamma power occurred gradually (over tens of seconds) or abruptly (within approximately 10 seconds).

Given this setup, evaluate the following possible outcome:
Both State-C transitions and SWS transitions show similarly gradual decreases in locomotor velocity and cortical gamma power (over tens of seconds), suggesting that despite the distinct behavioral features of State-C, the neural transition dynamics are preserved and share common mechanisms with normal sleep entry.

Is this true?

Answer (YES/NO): NO